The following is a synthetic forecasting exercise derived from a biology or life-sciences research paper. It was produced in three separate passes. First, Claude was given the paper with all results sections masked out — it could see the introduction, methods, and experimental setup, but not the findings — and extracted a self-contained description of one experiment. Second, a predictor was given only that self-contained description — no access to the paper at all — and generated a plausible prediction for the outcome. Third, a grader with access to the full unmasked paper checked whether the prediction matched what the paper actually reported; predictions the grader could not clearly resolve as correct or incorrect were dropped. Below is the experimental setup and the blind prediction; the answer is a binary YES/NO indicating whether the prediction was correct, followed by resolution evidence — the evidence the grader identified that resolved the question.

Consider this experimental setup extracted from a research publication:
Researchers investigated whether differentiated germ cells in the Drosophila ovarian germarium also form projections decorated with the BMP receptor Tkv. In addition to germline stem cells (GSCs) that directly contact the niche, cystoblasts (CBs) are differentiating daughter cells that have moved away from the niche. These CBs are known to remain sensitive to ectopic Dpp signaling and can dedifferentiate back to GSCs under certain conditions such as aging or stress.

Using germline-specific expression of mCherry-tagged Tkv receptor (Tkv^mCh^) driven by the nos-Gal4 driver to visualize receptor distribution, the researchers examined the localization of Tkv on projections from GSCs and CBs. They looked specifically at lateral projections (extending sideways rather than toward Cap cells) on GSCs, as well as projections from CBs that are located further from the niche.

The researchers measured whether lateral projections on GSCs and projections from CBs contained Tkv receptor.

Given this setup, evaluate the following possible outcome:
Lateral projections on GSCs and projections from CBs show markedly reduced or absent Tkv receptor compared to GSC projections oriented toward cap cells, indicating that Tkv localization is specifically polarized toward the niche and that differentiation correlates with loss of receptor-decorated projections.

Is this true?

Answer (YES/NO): NO